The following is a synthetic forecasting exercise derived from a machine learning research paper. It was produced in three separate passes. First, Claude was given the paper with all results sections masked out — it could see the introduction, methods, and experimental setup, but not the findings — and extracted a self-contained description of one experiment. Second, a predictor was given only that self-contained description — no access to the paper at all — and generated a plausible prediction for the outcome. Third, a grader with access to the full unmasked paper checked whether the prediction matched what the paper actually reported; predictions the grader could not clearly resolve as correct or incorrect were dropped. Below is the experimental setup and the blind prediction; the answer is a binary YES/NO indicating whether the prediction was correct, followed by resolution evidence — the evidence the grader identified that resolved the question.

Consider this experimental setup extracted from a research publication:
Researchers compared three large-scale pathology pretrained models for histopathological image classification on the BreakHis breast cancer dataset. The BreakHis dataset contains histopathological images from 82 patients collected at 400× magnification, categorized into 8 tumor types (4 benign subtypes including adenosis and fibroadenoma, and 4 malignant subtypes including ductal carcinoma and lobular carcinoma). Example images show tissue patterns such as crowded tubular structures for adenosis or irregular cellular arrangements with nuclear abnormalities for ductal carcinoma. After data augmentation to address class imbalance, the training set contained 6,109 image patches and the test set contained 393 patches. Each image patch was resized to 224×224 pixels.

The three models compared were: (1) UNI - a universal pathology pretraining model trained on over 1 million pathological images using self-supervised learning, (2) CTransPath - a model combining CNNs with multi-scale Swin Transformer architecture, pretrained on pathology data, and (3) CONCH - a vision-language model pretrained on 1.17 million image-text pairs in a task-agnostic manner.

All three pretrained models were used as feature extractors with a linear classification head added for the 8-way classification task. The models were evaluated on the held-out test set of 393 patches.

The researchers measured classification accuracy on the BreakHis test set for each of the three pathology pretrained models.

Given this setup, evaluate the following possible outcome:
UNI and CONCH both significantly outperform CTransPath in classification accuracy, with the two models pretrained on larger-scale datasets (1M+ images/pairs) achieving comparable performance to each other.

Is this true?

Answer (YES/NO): NO